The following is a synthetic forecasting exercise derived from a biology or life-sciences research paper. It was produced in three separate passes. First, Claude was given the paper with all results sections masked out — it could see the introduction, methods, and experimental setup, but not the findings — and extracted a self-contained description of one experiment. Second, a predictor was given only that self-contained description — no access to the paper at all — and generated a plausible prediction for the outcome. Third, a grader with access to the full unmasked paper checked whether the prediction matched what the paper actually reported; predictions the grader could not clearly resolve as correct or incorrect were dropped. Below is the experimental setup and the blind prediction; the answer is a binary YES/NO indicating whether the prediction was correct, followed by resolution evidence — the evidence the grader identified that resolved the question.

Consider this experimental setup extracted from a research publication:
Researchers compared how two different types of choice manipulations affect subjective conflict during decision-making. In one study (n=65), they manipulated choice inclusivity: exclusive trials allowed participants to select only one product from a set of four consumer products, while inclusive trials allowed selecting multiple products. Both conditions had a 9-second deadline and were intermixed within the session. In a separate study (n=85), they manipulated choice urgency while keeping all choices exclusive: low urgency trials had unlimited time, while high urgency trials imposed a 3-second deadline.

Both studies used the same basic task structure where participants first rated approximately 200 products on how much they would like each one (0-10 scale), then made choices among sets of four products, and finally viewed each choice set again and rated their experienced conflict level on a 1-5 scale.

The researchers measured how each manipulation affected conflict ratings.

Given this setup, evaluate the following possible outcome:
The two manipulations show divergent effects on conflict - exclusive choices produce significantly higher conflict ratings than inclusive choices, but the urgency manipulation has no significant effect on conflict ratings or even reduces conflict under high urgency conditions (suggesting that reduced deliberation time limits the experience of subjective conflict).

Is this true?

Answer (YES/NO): YES